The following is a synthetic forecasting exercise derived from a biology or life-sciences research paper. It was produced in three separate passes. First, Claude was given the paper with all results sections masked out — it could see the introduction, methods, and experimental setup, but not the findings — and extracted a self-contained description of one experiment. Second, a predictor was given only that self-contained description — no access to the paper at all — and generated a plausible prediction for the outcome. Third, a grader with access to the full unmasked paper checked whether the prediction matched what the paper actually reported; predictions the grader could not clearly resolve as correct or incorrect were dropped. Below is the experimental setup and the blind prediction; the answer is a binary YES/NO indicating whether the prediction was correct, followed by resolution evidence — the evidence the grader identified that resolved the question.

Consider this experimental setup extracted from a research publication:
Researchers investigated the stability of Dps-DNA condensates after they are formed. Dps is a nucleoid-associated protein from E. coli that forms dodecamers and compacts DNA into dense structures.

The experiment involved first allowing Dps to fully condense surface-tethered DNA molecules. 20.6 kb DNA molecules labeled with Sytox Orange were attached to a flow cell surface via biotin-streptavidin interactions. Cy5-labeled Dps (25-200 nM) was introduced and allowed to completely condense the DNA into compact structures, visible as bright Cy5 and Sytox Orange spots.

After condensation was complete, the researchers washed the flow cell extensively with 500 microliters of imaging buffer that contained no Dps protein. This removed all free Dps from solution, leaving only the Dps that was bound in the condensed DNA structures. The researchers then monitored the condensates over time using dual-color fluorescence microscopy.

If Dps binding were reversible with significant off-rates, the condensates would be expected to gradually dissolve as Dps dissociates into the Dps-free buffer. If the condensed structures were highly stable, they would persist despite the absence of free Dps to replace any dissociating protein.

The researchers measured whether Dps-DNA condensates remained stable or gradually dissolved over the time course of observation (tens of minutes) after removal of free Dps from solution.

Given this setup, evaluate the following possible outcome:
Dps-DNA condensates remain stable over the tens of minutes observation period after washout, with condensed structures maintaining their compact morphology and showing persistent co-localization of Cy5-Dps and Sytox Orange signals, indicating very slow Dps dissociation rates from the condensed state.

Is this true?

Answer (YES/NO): YES